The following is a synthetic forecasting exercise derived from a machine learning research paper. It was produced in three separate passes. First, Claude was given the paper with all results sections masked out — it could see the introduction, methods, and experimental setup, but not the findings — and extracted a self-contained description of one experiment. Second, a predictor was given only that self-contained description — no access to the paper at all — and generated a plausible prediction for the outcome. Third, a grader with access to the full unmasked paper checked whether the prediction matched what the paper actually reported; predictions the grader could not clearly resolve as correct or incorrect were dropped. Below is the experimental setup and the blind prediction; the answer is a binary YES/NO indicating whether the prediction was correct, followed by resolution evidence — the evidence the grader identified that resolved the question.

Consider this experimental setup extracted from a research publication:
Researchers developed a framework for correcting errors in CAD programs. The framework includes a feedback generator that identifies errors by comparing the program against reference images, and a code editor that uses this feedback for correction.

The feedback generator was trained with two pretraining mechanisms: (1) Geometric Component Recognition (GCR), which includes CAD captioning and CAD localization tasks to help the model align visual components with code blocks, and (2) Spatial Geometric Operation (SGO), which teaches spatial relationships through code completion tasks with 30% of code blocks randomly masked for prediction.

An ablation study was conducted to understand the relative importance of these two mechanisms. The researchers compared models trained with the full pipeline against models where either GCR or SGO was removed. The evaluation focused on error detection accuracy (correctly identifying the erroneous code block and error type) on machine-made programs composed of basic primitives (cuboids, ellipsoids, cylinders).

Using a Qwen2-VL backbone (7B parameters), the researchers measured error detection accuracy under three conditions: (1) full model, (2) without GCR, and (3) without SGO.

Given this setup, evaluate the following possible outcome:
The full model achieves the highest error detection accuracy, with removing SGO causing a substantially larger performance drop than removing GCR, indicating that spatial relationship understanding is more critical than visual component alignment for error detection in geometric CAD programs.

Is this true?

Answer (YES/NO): NO